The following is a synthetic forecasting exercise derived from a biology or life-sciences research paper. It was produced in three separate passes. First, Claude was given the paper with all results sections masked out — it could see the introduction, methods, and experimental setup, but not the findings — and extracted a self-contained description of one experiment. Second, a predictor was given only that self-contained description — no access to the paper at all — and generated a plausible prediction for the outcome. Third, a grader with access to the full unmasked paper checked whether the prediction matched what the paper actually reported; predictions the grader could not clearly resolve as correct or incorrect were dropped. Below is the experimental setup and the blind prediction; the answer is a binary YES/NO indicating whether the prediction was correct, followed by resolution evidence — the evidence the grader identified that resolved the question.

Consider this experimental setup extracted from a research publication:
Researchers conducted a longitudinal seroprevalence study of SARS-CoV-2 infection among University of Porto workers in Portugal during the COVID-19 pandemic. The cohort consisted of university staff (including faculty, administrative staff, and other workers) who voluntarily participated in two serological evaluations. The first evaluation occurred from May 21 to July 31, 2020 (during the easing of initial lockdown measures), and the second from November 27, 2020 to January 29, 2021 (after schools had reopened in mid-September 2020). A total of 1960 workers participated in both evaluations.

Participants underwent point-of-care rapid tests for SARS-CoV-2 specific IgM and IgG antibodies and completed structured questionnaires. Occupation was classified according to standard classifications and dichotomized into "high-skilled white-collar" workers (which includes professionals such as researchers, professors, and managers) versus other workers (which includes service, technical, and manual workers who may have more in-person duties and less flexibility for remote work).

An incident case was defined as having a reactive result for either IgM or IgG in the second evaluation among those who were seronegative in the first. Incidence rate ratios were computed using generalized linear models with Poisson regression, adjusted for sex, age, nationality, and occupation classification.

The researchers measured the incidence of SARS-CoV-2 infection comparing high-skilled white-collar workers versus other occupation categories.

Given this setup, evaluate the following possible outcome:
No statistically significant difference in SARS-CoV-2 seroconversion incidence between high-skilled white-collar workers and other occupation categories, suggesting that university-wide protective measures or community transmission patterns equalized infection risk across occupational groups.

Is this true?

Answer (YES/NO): YES